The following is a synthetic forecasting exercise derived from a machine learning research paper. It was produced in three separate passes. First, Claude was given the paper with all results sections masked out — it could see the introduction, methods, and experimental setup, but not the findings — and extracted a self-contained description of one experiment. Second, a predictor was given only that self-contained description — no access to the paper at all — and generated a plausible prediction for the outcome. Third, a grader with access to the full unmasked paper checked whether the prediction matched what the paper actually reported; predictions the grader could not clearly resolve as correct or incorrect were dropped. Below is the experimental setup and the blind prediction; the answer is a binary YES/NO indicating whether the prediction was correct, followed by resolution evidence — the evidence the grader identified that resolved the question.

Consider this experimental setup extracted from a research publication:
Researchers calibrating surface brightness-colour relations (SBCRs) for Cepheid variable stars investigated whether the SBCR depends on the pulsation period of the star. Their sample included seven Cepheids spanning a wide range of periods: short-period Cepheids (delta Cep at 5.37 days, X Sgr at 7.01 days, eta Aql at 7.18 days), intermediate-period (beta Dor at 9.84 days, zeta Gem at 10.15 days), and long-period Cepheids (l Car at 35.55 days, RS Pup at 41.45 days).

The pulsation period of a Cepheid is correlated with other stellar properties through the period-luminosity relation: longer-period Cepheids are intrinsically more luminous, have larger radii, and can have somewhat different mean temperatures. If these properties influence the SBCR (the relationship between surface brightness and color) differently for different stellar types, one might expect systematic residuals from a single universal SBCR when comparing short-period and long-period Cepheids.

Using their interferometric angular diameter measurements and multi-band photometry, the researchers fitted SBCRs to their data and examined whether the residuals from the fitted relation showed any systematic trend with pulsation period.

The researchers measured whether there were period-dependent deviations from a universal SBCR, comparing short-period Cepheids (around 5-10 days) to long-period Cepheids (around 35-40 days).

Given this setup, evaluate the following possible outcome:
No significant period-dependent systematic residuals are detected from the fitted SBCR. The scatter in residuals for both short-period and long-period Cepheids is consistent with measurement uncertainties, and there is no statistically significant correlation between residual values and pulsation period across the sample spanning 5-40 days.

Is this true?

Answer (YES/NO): YES